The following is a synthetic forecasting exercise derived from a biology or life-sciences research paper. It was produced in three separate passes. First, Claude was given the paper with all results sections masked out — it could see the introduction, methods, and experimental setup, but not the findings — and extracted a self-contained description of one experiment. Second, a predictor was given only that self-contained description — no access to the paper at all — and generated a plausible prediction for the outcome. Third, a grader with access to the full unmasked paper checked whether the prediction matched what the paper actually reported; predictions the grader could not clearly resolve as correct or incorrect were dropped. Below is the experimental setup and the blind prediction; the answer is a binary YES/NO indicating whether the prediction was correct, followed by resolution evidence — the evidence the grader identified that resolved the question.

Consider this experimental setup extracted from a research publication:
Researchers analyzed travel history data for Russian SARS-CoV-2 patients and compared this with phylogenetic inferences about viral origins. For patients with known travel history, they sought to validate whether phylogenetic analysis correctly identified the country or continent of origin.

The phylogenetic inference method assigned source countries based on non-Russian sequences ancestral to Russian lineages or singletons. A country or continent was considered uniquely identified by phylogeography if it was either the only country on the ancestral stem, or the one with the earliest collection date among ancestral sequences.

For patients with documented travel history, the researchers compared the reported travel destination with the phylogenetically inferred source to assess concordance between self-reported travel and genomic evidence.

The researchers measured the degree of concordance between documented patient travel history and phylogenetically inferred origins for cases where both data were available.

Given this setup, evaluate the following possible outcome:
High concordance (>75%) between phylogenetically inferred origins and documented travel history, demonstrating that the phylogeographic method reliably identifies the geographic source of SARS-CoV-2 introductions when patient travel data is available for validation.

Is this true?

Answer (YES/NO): NO